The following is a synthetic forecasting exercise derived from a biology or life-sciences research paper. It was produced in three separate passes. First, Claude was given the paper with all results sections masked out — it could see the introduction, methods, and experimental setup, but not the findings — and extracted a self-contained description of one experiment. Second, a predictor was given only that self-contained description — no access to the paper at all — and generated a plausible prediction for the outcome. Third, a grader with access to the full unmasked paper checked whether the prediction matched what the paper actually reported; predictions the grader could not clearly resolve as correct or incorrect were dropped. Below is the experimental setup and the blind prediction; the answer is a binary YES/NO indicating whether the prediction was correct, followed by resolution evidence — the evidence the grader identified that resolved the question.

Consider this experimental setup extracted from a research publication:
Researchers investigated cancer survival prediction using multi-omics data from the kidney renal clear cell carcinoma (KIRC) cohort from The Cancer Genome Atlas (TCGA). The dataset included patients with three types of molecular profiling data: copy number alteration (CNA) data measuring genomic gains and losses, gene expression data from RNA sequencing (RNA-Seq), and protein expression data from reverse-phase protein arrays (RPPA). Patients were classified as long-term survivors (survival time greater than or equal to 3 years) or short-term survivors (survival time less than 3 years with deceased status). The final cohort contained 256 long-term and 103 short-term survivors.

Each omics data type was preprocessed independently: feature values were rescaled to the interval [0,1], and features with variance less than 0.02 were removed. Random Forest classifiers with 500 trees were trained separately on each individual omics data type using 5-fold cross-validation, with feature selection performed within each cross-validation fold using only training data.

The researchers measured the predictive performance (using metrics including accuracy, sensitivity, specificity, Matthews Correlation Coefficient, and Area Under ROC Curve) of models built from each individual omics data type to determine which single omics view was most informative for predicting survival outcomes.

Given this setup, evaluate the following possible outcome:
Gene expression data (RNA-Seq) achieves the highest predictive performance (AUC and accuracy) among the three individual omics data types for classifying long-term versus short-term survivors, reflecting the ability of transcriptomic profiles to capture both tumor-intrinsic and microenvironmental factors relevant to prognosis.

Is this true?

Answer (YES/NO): YES